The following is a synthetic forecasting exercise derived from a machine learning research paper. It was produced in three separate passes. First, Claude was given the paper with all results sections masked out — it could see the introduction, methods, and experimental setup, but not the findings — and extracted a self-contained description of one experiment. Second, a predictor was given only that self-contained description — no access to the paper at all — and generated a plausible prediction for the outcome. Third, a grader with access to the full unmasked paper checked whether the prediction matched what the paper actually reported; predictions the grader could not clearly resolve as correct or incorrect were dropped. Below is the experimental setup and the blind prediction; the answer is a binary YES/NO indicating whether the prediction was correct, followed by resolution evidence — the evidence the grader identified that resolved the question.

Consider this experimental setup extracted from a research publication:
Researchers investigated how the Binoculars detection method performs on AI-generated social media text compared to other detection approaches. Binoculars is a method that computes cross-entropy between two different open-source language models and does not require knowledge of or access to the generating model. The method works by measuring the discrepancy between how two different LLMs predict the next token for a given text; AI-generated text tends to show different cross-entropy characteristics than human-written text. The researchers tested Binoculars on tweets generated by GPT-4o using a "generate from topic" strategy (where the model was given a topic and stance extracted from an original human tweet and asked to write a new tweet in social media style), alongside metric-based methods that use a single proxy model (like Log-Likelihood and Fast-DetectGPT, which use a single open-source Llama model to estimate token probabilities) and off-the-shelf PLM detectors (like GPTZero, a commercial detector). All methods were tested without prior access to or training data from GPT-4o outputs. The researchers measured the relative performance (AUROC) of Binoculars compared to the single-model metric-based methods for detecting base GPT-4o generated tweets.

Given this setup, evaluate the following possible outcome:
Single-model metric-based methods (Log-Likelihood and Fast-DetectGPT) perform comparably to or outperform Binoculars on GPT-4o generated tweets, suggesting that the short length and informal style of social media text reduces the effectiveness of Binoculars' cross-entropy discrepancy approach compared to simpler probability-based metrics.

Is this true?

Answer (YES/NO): YES